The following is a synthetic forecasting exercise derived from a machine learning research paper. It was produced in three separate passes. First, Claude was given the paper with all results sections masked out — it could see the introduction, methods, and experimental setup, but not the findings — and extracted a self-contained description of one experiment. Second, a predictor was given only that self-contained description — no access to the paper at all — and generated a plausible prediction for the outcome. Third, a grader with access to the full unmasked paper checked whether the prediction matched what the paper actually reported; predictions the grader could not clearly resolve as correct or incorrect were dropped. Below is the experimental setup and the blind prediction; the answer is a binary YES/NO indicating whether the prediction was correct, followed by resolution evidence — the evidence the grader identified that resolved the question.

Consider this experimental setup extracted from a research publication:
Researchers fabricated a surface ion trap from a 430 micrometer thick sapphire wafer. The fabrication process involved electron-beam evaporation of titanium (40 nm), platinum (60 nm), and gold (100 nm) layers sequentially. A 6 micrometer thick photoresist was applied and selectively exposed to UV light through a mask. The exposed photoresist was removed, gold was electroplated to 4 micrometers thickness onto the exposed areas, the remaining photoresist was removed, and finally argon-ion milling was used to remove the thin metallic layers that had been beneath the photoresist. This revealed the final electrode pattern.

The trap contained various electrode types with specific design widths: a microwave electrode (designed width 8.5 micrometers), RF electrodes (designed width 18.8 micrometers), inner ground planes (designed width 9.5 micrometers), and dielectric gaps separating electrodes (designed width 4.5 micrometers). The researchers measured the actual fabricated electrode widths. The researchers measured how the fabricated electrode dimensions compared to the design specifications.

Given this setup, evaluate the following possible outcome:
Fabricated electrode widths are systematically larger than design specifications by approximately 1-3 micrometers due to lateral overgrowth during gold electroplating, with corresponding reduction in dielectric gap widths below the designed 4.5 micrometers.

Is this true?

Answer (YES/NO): NO